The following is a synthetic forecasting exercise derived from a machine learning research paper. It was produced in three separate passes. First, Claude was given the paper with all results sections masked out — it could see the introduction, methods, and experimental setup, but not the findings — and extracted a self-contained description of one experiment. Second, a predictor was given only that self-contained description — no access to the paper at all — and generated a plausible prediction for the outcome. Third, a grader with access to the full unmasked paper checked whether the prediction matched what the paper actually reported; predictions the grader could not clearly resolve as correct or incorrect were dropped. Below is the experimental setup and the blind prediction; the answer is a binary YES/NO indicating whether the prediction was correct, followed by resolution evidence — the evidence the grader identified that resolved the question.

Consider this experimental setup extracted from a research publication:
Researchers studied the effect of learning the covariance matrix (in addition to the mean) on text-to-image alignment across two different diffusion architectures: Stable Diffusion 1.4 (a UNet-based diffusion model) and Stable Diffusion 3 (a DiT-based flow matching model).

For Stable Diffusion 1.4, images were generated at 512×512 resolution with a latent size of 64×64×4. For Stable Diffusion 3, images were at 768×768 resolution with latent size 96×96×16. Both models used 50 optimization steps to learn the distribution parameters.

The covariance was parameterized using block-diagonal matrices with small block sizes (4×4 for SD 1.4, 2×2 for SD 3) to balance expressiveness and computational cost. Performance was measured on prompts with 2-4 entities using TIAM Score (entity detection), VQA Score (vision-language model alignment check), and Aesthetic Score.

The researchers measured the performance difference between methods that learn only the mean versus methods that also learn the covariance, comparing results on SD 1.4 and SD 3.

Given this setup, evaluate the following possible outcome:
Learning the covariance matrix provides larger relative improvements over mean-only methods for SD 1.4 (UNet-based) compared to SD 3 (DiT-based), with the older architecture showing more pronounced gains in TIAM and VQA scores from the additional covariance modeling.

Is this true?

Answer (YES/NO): YES